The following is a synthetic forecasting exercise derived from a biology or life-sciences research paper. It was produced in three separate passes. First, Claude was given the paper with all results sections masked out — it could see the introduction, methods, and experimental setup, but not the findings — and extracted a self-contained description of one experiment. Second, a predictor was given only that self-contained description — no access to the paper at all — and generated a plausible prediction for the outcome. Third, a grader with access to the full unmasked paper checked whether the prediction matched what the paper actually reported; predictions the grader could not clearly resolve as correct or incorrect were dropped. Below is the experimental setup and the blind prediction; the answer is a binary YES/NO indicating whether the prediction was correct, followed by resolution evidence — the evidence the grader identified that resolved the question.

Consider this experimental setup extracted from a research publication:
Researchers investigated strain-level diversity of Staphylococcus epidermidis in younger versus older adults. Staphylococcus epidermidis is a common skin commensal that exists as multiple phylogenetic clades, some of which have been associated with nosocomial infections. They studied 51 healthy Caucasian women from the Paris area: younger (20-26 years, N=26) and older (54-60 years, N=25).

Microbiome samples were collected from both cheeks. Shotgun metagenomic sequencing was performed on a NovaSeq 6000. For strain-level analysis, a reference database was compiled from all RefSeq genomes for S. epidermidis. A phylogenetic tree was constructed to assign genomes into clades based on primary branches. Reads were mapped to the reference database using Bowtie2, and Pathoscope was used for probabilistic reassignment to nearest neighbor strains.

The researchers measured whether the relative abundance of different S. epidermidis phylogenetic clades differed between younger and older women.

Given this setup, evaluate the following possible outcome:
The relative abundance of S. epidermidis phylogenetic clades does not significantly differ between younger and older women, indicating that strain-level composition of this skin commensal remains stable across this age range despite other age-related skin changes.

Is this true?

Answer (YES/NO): NO